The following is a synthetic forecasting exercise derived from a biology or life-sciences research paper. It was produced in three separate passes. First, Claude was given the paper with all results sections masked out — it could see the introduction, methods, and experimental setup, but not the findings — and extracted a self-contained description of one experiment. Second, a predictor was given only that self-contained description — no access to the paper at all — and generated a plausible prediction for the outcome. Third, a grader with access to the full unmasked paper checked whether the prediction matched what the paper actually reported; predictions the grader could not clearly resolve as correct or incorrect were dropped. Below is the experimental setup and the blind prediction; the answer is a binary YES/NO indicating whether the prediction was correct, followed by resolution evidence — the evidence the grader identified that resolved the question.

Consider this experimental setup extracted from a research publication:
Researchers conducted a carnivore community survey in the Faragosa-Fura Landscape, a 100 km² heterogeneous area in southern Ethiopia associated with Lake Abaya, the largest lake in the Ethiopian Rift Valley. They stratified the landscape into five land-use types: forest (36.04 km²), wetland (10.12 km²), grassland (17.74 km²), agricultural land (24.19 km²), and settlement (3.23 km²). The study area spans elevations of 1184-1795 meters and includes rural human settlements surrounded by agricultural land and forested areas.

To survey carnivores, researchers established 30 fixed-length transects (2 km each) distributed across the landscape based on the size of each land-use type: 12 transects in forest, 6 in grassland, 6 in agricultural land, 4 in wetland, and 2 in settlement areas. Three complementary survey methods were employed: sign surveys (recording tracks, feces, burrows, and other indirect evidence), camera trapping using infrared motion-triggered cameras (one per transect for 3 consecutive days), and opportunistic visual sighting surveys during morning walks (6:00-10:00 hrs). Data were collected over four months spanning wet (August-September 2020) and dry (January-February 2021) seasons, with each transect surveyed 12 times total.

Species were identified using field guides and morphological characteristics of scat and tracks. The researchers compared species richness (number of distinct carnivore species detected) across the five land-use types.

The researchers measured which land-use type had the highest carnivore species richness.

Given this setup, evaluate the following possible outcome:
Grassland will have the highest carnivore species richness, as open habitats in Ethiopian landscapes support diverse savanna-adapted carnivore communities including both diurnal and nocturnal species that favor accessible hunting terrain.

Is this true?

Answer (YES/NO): NO